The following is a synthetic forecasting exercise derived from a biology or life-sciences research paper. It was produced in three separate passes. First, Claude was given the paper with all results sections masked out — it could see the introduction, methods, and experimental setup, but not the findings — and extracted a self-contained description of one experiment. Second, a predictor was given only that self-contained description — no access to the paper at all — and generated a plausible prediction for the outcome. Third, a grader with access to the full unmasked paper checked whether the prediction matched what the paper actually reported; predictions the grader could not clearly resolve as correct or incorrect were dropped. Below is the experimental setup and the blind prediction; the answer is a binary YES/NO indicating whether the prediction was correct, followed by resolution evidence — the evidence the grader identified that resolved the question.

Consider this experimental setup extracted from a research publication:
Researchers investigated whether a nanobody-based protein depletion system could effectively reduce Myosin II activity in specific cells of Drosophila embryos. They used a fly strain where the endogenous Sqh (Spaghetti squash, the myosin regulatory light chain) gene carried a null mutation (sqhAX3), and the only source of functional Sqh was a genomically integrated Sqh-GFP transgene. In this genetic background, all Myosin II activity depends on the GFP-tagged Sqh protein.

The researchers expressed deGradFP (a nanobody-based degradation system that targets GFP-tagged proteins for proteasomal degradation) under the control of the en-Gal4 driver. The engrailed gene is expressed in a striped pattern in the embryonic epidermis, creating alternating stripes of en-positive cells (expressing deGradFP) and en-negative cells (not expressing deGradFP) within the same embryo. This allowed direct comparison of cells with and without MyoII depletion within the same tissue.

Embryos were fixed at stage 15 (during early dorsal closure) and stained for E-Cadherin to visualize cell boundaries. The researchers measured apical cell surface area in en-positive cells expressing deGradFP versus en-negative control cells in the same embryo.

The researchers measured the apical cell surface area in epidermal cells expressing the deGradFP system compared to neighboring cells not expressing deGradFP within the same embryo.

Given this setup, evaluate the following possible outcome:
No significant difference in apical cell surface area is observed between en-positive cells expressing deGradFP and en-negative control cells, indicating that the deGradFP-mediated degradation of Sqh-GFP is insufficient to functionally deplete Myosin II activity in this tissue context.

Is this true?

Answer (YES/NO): NO